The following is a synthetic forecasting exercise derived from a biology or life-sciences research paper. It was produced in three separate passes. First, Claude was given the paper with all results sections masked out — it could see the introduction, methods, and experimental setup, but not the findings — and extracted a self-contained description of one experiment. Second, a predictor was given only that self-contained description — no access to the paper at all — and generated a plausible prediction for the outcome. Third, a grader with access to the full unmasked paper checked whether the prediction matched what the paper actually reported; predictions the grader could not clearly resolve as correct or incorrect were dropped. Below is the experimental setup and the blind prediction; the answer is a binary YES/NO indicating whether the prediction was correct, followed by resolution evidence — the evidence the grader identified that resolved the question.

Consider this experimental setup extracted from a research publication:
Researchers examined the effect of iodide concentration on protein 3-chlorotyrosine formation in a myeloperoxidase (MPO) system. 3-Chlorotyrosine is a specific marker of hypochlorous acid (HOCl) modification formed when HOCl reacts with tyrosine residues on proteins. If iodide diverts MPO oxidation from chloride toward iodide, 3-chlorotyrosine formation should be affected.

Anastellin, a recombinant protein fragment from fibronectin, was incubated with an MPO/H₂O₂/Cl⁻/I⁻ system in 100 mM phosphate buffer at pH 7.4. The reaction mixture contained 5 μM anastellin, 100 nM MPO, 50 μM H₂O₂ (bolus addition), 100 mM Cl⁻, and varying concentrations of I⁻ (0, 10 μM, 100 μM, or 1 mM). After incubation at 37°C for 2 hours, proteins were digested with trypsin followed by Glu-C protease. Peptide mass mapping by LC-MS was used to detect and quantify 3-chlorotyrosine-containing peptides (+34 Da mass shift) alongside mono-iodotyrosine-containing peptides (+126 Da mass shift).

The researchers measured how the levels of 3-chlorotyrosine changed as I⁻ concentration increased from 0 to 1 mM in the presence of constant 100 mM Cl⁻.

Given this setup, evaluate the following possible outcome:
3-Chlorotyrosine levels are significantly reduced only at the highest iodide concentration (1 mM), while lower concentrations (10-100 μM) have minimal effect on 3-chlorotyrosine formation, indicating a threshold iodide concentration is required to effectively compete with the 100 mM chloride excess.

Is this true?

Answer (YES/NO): NO